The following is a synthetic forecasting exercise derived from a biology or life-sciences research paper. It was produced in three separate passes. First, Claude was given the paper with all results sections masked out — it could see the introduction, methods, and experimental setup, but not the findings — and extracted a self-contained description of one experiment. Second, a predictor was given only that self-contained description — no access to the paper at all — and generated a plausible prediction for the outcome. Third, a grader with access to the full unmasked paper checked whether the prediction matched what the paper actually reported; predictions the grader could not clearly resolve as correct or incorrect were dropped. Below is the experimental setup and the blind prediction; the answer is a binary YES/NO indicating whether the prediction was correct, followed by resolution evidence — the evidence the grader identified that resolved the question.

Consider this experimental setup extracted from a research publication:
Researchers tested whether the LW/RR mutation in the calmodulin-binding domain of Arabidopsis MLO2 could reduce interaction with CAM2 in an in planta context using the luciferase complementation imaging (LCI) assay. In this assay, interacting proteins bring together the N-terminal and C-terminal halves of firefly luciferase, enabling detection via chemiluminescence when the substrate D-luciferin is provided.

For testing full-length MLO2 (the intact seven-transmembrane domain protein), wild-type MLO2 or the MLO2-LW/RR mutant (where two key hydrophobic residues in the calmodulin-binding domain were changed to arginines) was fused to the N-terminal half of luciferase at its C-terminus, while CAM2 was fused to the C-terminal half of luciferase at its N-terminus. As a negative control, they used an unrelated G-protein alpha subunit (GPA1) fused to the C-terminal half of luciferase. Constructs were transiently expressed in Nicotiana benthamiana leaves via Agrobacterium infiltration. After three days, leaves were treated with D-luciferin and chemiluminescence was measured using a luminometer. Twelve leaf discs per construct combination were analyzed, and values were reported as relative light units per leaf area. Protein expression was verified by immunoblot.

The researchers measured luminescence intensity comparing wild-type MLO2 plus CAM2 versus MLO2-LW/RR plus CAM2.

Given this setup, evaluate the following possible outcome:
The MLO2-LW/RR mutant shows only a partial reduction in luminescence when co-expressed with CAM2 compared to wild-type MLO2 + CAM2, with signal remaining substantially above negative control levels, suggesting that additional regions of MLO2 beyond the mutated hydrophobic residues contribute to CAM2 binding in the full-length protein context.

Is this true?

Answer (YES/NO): YES